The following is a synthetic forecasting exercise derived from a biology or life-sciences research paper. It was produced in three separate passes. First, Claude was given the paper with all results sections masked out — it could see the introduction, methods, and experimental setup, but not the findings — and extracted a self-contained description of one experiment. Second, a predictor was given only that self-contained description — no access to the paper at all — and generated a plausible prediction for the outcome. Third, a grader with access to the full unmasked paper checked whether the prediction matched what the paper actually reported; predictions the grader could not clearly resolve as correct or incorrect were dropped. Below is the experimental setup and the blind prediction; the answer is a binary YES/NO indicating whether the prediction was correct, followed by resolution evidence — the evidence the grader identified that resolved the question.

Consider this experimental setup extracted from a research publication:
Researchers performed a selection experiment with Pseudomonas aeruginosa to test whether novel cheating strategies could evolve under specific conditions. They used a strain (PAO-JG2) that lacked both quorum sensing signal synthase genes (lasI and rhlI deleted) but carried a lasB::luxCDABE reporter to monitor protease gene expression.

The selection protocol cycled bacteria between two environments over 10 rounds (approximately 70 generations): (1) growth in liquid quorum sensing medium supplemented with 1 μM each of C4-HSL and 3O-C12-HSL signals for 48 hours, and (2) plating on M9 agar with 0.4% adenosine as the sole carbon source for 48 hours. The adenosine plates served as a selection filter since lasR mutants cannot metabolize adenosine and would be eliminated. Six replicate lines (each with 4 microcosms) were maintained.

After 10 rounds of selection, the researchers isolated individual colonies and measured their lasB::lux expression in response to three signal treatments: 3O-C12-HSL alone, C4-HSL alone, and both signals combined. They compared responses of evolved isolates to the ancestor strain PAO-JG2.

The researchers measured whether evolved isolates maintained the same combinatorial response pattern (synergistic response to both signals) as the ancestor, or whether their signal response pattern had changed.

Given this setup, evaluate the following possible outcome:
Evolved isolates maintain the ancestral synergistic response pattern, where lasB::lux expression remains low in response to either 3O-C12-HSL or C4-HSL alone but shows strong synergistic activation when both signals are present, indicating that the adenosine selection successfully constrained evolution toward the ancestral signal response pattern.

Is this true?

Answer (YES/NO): NO